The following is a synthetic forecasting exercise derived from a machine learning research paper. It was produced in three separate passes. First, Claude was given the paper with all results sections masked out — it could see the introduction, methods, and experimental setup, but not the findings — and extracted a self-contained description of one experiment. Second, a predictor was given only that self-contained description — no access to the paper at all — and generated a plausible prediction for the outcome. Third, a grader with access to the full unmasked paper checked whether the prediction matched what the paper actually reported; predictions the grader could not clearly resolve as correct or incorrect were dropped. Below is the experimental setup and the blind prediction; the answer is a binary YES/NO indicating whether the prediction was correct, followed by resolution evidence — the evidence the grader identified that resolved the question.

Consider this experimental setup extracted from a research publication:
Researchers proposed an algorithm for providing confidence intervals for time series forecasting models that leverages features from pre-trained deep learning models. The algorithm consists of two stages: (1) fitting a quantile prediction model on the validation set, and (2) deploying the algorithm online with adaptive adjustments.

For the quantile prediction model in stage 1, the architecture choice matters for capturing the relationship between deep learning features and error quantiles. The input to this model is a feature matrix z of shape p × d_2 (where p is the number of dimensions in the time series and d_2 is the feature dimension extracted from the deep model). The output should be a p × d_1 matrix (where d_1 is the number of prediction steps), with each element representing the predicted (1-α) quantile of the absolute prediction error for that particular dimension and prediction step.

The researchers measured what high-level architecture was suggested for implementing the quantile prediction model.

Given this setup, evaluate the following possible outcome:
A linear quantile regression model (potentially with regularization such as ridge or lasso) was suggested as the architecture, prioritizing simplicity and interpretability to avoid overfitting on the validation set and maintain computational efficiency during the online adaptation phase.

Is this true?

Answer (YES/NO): NO